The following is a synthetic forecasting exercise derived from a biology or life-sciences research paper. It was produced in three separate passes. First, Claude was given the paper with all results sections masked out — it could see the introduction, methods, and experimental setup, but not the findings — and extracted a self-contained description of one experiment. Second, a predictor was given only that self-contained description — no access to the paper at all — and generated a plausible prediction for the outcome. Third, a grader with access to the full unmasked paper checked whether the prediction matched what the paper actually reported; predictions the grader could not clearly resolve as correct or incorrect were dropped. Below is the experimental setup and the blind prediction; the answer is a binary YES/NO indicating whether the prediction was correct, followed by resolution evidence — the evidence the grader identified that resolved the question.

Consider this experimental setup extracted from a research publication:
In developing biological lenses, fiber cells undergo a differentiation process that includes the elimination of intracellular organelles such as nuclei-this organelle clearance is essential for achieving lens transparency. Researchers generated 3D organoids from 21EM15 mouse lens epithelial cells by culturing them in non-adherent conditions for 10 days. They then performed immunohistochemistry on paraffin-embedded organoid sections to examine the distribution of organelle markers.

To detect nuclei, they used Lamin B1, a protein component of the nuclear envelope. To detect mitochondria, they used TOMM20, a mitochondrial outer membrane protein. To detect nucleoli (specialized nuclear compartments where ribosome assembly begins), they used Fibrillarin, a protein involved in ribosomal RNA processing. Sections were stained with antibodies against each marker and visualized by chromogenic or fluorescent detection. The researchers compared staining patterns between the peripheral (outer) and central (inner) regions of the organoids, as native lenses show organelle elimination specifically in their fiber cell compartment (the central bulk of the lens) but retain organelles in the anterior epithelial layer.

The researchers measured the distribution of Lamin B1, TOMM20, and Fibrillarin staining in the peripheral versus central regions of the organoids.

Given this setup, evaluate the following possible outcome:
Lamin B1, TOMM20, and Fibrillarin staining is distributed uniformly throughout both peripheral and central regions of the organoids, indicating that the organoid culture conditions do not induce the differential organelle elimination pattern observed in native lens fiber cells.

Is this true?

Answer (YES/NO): NO